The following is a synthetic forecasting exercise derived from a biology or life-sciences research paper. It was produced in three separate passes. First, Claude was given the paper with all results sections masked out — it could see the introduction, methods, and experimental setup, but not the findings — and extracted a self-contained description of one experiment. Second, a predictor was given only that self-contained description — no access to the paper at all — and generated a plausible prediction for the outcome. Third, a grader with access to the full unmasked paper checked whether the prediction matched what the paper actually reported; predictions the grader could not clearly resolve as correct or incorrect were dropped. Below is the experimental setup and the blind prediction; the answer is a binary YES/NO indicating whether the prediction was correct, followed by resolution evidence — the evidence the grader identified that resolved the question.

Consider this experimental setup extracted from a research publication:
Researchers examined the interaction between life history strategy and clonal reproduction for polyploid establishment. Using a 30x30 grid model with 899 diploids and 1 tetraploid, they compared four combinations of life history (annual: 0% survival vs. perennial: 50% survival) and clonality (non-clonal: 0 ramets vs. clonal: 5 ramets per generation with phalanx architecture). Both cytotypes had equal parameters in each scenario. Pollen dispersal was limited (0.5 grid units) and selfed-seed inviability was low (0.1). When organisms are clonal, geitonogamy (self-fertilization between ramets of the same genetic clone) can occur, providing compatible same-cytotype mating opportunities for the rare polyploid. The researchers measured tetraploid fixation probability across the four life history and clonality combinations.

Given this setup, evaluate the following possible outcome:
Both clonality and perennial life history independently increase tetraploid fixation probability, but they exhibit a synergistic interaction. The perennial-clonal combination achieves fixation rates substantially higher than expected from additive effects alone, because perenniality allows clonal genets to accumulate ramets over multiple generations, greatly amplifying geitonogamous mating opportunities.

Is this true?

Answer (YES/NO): NO